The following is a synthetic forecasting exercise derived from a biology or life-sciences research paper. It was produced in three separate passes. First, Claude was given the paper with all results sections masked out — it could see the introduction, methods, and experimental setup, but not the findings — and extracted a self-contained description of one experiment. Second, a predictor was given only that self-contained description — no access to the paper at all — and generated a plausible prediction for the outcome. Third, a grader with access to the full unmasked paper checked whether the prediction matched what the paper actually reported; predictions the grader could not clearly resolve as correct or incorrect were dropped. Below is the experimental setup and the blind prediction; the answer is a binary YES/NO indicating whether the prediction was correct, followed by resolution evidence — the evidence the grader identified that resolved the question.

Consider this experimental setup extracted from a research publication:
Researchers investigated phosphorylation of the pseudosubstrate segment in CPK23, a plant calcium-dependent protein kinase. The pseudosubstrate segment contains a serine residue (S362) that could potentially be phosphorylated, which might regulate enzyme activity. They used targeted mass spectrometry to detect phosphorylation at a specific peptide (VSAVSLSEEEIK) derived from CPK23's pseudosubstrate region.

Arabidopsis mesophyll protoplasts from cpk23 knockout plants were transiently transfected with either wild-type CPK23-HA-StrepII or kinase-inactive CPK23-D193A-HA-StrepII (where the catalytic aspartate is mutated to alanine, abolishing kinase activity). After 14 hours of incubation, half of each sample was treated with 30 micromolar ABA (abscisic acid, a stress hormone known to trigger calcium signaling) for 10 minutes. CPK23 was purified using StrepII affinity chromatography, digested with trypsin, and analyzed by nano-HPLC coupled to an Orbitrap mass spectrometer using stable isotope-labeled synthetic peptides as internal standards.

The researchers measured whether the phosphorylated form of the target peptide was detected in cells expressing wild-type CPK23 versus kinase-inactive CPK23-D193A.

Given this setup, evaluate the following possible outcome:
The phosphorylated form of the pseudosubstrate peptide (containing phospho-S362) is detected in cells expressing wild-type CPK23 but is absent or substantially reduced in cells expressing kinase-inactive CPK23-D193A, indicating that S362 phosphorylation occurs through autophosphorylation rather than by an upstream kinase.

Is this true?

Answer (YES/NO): YES